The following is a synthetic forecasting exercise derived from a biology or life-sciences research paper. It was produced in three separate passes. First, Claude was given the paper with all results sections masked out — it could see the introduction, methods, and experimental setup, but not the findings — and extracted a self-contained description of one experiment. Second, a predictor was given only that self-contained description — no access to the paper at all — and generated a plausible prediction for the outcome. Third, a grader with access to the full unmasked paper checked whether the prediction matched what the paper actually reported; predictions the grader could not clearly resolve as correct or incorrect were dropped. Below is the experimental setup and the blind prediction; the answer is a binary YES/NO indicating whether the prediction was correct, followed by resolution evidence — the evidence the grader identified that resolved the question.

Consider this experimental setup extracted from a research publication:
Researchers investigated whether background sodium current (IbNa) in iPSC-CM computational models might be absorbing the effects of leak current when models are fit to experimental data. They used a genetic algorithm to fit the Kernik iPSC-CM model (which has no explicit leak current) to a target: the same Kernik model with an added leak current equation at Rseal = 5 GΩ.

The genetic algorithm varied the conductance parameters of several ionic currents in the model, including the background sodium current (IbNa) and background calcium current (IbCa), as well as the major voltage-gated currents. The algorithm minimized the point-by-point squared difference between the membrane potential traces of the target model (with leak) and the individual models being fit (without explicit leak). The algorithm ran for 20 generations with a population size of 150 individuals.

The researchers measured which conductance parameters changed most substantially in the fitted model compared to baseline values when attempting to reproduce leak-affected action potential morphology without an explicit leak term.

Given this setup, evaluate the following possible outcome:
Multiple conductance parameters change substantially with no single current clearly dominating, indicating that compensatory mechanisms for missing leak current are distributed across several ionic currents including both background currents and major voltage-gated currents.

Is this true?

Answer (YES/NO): NO